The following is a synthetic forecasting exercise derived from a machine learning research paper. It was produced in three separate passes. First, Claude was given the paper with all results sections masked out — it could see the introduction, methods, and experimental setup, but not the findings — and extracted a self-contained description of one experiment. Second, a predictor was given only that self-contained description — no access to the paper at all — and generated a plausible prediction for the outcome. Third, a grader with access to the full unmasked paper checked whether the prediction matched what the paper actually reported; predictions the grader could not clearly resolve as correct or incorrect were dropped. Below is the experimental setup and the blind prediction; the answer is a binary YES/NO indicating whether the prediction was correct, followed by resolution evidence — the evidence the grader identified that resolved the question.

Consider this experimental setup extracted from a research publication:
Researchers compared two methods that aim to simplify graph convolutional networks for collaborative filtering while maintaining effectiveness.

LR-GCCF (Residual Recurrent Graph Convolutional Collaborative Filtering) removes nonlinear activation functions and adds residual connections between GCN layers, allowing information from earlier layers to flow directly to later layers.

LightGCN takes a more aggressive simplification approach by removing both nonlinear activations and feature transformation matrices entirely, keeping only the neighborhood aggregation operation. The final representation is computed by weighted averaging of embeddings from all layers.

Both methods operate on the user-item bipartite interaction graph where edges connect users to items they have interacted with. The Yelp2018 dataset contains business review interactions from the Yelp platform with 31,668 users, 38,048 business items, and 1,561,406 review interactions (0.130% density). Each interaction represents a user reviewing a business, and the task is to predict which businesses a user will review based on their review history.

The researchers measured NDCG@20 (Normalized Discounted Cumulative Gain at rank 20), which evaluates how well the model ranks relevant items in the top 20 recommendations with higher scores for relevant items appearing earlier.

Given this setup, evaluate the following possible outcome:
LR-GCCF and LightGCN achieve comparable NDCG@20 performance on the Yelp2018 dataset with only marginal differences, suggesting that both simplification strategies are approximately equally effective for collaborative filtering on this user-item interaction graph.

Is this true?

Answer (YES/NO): NO